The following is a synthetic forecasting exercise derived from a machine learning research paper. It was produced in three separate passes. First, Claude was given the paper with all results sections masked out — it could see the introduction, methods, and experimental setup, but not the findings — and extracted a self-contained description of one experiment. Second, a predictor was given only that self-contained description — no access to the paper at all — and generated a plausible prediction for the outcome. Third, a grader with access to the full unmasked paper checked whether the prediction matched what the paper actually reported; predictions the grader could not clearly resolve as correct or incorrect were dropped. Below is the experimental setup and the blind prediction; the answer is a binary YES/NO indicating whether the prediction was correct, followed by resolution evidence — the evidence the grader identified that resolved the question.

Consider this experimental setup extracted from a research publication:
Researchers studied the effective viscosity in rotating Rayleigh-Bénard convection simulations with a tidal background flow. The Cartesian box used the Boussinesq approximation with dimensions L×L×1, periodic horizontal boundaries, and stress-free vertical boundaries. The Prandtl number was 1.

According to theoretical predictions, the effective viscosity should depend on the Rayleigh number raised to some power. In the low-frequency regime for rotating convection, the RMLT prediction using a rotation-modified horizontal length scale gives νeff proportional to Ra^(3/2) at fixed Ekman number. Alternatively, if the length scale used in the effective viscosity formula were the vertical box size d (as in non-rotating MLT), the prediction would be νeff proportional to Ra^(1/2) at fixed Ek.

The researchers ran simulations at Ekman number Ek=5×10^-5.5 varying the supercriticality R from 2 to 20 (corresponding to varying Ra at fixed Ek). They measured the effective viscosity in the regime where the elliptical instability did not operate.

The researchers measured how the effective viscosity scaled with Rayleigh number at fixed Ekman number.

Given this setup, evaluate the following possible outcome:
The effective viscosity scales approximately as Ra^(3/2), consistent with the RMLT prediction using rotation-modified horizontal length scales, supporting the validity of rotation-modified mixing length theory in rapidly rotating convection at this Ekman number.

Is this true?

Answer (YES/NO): YES